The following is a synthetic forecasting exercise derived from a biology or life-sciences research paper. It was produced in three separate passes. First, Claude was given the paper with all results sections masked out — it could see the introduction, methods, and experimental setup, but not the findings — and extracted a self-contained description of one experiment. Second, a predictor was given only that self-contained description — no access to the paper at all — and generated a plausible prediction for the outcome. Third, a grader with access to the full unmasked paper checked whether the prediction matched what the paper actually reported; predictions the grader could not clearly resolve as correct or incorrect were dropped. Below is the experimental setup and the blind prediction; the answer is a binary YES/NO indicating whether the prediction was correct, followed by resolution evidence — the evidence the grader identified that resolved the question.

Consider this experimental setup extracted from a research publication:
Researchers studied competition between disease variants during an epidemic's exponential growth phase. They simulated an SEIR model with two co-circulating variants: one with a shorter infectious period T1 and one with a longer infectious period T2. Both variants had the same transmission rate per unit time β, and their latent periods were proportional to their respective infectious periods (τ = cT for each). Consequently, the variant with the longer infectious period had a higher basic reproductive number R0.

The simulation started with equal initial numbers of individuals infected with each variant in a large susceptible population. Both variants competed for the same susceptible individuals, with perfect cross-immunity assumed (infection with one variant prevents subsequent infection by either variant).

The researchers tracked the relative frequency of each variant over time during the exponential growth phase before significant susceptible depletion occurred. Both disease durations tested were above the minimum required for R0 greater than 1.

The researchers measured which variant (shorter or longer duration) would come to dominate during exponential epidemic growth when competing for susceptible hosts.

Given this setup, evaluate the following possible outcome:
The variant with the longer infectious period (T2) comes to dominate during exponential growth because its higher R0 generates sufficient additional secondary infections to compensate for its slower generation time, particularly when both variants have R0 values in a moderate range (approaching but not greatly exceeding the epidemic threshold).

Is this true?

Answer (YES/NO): NO